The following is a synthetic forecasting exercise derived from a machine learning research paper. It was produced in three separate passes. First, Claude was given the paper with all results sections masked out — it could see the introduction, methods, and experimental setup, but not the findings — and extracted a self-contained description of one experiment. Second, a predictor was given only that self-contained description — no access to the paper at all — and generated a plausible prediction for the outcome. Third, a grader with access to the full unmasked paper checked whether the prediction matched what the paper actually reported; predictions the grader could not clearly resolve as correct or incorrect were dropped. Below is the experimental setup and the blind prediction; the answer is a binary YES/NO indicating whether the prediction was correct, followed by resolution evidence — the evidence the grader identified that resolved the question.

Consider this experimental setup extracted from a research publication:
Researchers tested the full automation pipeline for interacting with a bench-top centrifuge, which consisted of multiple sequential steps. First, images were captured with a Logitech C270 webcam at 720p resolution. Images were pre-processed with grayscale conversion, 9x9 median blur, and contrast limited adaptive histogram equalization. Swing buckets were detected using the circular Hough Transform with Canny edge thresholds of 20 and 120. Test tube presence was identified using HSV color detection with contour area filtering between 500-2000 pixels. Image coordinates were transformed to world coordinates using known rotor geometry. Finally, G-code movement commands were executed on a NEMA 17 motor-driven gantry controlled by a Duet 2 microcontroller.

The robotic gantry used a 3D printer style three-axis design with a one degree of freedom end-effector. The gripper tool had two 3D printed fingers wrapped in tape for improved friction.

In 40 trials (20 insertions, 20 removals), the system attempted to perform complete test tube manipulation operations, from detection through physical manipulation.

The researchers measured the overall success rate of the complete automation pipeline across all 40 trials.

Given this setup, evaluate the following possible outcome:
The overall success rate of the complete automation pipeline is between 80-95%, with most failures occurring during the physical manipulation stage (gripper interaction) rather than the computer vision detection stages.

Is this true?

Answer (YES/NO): NO